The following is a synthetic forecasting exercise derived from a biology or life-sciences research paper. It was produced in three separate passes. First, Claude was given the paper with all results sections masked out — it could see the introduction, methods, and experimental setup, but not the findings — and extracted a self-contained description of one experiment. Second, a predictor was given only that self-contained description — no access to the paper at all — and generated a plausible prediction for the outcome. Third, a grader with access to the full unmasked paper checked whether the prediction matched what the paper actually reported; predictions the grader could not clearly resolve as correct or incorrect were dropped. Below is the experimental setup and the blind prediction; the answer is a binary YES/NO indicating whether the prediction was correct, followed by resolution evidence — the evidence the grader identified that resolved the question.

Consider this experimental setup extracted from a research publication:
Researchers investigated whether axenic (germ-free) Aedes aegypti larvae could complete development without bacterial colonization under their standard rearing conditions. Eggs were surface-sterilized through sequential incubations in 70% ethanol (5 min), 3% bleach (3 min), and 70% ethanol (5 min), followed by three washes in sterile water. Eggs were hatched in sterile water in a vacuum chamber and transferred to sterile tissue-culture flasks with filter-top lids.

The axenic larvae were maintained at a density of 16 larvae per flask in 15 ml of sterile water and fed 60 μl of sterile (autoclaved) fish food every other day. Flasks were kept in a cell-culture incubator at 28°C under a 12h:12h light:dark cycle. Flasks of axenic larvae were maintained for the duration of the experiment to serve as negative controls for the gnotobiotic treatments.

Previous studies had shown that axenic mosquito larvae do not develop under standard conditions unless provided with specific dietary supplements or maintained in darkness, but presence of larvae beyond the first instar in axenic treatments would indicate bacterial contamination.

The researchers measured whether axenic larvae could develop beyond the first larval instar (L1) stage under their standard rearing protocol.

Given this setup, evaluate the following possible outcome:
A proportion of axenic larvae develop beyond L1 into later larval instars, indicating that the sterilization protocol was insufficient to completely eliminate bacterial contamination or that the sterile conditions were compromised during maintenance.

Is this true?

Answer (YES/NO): NO